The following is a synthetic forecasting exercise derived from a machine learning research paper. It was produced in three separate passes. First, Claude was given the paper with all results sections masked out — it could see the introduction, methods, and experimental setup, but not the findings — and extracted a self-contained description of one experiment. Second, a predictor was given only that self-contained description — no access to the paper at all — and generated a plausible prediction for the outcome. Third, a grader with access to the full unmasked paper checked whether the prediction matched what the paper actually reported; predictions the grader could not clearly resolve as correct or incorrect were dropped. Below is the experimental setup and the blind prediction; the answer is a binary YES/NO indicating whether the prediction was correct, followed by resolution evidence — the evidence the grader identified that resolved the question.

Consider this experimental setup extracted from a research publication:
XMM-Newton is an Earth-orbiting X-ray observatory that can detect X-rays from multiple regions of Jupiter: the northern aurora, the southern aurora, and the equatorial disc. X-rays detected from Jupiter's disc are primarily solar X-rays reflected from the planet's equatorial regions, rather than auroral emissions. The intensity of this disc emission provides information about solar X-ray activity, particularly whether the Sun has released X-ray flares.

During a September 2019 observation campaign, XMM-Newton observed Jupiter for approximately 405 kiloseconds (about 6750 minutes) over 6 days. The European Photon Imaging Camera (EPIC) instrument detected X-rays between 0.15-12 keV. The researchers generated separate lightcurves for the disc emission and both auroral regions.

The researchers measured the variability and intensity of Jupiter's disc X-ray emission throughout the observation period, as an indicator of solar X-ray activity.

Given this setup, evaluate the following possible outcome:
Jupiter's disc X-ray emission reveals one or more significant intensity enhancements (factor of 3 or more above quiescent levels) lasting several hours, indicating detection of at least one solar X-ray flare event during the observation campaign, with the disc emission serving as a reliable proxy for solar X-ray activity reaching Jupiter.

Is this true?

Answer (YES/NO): NO